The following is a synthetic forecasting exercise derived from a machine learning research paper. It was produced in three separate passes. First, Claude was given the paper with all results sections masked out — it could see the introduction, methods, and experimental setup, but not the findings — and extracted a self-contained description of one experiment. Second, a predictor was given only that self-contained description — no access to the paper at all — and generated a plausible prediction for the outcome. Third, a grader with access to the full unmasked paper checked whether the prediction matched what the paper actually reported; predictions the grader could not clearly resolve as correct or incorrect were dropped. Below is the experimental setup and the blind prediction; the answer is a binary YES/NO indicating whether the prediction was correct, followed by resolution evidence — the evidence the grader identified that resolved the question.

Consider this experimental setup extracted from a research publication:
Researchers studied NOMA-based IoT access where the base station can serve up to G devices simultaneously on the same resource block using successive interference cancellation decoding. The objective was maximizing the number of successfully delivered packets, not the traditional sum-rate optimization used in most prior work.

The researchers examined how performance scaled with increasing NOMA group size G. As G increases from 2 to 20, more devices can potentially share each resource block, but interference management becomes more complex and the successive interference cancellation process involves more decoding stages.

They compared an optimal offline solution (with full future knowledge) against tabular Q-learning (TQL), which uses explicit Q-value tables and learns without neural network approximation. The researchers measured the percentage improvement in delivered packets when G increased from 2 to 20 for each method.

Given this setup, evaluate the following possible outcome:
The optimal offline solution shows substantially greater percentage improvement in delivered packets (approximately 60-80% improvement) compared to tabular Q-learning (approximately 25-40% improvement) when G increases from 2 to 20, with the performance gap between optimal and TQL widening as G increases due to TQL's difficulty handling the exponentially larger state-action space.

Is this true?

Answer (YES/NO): NO